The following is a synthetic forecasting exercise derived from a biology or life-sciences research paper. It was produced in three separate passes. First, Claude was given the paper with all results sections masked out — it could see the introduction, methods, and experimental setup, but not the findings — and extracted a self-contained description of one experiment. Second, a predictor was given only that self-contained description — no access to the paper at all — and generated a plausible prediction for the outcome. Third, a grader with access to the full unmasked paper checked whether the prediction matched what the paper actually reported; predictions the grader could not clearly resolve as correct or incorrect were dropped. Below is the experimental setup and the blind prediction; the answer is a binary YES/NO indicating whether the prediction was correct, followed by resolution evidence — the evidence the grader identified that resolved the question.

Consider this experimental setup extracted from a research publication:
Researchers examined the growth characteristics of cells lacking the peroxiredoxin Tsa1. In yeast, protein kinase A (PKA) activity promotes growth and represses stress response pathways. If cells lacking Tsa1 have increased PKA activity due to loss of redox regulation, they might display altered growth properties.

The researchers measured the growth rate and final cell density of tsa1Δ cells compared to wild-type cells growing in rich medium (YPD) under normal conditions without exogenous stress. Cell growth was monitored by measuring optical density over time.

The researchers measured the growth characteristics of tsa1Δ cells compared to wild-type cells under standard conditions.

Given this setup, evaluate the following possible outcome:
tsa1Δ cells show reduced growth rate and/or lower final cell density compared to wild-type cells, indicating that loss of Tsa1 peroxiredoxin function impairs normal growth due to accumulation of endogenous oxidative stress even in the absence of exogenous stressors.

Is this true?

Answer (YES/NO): NO